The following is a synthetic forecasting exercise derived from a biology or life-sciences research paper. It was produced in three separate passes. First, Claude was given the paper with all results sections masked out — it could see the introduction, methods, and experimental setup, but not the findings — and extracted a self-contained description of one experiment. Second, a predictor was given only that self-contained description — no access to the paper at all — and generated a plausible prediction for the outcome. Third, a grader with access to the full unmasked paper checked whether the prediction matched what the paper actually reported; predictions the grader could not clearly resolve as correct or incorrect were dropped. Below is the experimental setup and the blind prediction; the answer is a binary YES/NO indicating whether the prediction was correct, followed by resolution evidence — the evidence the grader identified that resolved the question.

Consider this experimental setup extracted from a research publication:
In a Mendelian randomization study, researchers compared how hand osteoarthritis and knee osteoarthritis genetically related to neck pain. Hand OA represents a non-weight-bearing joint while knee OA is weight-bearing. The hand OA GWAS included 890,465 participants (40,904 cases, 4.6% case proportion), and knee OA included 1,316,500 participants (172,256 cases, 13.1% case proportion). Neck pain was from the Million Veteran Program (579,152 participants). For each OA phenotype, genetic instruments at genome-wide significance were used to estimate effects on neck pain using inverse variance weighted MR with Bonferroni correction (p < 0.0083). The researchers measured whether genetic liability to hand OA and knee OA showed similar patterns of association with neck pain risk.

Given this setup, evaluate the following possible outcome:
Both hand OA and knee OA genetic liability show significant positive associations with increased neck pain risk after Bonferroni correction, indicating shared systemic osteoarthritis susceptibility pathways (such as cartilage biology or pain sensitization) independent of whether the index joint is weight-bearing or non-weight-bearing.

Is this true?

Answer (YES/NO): NO